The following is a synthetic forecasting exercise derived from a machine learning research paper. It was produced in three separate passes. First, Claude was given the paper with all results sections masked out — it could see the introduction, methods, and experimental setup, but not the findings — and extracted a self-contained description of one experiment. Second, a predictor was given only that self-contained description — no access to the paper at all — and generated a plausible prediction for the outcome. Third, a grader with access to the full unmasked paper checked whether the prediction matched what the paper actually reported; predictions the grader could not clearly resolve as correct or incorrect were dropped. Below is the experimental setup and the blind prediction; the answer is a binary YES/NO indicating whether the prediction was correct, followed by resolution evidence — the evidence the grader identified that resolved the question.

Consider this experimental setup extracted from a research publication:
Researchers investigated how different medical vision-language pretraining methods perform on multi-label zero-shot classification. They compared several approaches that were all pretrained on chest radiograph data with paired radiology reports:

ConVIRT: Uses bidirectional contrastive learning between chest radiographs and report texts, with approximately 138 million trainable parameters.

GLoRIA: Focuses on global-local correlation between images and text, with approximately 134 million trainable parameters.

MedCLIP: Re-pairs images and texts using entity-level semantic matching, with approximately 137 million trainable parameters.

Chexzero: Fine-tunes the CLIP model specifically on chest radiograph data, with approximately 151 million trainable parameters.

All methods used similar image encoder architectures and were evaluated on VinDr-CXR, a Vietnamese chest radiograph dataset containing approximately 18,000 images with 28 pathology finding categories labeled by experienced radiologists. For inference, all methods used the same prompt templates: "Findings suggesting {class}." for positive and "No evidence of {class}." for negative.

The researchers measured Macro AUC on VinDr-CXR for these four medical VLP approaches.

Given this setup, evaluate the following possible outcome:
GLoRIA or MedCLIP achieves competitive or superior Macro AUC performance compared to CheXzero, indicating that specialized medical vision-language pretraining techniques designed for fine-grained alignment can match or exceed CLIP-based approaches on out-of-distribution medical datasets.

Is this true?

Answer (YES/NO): NO